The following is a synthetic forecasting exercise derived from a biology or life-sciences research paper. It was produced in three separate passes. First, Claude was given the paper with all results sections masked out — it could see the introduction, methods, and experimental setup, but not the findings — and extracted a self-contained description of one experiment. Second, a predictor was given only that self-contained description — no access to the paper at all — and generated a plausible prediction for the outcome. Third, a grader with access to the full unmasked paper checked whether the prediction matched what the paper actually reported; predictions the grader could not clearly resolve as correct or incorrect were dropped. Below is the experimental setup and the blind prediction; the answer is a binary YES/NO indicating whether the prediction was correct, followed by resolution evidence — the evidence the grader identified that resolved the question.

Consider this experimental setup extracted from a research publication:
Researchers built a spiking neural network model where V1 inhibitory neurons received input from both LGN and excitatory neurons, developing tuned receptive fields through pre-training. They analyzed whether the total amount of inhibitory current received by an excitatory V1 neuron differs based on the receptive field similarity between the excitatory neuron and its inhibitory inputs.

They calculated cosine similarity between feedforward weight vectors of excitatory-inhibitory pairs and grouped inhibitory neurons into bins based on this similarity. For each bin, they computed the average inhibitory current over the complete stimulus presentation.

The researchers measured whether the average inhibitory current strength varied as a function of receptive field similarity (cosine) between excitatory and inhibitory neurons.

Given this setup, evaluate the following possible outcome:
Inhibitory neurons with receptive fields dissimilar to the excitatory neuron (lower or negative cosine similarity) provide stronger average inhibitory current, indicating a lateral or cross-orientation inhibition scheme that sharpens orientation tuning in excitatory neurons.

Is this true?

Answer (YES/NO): NO